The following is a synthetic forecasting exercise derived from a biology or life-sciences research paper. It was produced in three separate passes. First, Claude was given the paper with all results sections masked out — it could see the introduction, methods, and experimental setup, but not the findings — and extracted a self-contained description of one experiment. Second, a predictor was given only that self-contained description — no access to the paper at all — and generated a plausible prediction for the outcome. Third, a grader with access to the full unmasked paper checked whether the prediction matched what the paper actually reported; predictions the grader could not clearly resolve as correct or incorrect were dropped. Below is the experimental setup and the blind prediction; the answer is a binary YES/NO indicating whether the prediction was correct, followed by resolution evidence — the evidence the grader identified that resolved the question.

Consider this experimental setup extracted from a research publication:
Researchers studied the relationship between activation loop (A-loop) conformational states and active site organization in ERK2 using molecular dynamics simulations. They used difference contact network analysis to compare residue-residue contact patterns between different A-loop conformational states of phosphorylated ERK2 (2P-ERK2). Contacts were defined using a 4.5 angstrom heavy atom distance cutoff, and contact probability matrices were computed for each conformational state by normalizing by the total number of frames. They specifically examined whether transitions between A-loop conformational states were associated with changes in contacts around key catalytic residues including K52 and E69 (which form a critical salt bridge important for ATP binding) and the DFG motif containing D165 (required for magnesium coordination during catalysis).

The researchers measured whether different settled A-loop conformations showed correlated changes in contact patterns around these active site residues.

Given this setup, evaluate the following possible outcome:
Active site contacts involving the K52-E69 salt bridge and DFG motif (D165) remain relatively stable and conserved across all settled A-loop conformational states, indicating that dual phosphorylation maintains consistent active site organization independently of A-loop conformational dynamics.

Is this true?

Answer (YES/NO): NO